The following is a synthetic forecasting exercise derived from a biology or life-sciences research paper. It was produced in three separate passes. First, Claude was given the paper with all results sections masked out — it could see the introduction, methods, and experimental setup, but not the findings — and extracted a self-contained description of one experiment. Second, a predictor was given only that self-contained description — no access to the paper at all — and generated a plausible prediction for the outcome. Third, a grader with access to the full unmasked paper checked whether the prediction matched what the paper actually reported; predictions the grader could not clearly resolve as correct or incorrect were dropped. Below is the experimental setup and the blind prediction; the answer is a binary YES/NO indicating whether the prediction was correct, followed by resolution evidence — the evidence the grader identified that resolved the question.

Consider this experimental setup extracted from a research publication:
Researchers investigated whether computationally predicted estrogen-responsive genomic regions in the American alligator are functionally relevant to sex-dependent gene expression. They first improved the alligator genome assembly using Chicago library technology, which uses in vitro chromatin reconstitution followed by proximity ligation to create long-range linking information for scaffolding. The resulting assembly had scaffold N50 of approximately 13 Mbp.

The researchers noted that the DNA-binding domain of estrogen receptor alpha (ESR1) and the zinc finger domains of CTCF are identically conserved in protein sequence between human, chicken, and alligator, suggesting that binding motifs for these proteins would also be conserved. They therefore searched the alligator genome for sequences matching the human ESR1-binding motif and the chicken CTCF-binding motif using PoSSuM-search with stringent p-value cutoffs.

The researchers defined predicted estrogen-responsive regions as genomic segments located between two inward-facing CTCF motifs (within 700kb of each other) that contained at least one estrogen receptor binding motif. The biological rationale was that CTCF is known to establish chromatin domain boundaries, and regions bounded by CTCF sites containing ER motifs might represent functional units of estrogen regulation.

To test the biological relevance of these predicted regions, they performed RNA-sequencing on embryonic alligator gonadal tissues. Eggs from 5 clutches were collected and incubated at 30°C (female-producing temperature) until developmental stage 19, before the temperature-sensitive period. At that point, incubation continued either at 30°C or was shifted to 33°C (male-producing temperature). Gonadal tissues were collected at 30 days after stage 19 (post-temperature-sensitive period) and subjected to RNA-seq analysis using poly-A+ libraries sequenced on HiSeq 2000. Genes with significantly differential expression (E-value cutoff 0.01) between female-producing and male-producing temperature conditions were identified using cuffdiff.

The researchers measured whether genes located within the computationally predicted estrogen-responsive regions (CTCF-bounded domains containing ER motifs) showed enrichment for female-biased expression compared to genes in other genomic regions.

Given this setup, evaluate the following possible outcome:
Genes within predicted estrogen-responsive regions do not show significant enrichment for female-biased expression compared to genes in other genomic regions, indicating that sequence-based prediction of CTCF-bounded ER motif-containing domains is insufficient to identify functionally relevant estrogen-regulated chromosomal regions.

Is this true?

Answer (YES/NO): NO